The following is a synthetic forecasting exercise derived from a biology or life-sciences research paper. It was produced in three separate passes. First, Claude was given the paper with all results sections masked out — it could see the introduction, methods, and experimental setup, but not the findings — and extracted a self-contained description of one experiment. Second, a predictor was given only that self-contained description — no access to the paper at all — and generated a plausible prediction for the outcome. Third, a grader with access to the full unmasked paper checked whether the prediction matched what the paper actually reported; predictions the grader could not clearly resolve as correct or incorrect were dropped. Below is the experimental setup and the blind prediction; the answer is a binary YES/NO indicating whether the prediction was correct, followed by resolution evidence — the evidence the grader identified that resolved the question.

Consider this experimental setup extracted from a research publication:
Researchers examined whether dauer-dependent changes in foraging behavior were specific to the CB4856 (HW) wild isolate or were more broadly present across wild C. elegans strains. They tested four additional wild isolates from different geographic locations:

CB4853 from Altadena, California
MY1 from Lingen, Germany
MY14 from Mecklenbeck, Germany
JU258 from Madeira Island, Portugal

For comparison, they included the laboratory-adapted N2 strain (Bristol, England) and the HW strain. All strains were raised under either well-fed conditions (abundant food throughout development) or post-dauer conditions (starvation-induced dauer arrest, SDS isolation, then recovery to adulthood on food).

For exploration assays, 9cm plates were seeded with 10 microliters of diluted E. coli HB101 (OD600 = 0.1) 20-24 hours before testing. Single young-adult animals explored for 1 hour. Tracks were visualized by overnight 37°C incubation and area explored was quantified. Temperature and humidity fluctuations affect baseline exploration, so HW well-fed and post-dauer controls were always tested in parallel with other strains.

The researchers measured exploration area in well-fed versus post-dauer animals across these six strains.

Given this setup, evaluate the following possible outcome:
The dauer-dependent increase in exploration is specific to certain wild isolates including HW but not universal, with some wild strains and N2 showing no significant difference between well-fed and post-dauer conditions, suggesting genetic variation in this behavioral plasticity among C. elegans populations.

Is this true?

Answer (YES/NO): NO